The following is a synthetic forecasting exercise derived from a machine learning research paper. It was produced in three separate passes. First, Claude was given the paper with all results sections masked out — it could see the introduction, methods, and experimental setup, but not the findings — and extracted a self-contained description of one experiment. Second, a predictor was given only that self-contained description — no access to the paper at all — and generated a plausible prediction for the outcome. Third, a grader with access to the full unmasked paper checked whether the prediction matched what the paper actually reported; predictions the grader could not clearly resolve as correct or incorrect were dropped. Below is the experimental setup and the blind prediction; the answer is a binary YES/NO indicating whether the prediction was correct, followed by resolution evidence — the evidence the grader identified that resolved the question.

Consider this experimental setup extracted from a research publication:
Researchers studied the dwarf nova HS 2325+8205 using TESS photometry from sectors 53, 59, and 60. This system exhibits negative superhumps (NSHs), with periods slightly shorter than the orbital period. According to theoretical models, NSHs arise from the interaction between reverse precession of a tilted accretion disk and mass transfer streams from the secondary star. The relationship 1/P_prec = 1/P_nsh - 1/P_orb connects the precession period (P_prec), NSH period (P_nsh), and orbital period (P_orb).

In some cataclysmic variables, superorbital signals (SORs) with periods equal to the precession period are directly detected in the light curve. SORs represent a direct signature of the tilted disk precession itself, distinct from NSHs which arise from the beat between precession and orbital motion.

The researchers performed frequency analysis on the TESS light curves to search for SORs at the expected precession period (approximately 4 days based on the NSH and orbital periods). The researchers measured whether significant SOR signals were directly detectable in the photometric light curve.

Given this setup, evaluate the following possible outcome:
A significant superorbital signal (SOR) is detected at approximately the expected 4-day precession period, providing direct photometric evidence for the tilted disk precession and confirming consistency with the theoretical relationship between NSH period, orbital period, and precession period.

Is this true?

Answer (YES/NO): NO